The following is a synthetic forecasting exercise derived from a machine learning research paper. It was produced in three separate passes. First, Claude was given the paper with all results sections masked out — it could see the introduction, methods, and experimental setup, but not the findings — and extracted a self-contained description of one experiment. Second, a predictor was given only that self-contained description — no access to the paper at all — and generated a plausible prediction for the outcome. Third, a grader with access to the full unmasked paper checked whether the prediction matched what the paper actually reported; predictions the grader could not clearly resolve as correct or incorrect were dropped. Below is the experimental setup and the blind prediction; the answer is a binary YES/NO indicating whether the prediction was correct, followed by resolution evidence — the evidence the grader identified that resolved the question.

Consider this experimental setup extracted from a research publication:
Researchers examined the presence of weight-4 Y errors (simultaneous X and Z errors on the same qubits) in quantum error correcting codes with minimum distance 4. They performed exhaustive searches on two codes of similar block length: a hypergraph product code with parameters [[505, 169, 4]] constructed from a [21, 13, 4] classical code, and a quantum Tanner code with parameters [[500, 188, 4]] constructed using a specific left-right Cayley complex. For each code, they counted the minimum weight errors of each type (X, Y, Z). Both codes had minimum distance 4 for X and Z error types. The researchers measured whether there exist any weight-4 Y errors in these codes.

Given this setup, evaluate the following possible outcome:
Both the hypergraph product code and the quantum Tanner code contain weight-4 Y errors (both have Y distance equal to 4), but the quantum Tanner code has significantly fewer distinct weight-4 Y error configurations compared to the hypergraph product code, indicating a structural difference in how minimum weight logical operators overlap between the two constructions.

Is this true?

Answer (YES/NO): NO